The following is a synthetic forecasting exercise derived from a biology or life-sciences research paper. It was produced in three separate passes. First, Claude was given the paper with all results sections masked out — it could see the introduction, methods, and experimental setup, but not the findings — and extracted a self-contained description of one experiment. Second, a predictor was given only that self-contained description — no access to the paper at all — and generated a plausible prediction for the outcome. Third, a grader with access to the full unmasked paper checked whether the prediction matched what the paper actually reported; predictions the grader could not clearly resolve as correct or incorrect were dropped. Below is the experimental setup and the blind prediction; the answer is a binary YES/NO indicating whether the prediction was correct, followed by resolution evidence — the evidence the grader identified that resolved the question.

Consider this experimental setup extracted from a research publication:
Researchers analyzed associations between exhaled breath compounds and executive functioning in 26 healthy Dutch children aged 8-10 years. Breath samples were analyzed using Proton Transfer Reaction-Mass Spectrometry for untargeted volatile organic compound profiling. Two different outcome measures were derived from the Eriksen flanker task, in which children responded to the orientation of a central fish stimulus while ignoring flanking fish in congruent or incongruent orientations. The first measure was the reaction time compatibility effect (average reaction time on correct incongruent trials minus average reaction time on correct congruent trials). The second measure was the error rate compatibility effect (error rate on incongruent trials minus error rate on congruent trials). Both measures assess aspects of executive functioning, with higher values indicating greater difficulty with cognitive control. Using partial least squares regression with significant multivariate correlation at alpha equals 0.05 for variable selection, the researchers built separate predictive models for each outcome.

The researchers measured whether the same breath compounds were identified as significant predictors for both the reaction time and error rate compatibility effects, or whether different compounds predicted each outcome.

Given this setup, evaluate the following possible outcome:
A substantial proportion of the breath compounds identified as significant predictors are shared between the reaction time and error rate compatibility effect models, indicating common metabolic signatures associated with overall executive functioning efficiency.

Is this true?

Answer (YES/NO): NO